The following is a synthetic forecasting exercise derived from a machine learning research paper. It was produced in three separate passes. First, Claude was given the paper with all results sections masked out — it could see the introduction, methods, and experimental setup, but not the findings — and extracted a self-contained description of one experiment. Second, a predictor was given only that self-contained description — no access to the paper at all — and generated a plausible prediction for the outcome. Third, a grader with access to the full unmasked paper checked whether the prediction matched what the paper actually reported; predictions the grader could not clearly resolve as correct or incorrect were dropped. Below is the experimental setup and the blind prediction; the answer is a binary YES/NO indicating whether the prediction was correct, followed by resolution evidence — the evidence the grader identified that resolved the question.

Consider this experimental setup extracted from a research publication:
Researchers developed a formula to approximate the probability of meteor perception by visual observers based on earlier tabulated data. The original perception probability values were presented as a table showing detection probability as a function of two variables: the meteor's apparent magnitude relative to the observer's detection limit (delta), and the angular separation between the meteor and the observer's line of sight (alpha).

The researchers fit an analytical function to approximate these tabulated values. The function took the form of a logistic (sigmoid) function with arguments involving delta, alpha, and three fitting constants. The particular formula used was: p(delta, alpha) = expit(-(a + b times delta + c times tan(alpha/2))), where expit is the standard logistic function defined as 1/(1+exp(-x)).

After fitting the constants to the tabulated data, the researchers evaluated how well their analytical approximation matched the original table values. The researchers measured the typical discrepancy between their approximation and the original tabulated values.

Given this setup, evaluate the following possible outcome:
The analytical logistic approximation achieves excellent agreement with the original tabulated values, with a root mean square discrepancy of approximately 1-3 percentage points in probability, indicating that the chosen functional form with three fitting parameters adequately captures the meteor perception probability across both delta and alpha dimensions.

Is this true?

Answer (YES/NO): NO